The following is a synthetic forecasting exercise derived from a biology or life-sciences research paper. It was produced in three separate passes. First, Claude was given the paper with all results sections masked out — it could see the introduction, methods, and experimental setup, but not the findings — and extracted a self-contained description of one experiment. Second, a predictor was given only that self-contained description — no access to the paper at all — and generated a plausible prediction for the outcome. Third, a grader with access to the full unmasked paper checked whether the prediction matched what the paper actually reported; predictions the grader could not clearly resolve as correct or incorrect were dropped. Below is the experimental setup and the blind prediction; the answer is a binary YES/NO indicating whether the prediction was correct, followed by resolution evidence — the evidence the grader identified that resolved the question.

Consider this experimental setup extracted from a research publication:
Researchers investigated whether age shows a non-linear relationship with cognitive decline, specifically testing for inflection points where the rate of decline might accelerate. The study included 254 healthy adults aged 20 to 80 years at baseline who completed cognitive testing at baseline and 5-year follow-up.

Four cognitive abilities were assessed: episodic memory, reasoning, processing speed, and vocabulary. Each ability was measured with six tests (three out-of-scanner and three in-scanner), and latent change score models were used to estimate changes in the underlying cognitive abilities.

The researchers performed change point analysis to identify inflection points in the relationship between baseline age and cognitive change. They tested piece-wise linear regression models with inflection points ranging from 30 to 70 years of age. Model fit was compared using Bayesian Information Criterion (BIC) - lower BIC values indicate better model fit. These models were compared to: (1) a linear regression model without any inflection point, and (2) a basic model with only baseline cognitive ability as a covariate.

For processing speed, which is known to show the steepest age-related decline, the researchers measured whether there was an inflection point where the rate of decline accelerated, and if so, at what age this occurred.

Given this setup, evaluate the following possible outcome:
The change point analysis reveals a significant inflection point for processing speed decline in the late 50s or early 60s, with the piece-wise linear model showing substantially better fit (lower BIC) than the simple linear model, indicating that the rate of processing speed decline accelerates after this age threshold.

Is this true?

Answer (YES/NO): YES